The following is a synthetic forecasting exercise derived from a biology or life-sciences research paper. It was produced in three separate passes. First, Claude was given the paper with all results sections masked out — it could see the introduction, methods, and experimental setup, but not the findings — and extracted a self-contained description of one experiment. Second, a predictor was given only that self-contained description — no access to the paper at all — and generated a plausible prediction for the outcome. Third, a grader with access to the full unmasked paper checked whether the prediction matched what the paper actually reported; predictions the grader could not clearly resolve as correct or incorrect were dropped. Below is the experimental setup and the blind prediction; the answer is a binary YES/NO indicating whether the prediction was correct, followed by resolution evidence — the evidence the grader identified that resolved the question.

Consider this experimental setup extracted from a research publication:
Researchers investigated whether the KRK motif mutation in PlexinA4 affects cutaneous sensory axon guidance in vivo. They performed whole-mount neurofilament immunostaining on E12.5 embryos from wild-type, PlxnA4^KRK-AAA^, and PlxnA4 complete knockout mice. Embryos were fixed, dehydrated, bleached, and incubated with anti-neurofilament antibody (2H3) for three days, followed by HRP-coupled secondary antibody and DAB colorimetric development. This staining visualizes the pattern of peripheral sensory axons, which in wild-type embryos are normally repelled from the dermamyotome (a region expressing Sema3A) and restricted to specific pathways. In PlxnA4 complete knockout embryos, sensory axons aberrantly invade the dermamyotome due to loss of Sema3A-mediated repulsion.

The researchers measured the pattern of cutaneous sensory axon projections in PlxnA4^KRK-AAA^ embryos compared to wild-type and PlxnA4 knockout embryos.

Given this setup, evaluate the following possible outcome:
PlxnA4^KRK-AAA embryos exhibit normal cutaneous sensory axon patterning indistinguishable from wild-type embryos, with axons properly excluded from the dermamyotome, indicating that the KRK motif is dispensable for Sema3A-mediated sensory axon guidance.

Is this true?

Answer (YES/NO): YES